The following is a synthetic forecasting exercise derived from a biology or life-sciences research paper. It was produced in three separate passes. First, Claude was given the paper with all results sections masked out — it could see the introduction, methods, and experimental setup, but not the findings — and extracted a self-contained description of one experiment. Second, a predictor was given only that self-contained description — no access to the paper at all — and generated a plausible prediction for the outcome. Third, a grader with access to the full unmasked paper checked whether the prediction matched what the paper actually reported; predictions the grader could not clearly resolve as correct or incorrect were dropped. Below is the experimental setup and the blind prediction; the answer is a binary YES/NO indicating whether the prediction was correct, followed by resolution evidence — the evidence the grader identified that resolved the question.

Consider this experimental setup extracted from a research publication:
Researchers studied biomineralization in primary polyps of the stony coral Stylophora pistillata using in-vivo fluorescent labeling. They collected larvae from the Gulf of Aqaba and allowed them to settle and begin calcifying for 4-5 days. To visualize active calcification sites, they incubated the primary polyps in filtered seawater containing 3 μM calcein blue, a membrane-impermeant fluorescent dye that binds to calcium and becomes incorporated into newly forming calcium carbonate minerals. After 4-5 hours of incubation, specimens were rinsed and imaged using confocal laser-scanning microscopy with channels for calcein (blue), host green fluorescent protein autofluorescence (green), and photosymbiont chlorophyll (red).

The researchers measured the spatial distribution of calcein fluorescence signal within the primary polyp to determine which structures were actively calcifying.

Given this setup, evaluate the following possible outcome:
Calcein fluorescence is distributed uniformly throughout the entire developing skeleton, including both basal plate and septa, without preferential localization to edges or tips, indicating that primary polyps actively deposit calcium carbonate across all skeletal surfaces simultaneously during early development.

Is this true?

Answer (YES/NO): NO